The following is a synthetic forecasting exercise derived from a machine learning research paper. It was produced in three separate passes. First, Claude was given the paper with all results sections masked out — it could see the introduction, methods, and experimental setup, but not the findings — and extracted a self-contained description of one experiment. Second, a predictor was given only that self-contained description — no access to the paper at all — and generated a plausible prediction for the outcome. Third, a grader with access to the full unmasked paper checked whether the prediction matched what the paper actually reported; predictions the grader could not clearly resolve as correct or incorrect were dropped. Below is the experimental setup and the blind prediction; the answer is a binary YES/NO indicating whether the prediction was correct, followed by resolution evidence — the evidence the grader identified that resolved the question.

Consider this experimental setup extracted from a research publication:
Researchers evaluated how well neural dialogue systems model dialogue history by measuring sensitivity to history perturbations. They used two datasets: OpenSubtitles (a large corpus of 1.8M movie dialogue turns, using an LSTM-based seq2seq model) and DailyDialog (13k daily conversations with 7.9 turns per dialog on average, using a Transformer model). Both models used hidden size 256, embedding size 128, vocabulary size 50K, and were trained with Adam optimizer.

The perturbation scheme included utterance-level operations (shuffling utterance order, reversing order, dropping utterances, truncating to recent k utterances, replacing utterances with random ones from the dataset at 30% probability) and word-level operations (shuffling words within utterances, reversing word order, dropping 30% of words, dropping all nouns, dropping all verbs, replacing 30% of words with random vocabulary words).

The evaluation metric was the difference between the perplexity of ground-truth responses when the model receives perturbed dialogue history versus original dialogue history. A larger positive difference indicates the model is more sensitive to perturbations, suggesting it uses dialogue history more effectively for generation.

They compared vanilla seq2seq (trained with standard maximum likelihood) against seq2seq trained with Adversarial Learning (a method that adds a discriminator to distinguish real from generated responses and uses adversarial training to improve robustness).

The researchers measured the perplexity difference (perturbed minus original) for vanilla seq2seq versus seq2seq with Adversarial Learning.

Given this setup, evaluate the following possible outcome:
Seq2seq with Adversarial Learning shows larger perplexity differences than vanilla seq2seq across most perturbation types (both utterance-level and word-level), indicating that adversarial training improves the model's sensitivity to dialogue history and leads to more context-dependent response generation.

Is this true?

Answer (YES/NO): NO